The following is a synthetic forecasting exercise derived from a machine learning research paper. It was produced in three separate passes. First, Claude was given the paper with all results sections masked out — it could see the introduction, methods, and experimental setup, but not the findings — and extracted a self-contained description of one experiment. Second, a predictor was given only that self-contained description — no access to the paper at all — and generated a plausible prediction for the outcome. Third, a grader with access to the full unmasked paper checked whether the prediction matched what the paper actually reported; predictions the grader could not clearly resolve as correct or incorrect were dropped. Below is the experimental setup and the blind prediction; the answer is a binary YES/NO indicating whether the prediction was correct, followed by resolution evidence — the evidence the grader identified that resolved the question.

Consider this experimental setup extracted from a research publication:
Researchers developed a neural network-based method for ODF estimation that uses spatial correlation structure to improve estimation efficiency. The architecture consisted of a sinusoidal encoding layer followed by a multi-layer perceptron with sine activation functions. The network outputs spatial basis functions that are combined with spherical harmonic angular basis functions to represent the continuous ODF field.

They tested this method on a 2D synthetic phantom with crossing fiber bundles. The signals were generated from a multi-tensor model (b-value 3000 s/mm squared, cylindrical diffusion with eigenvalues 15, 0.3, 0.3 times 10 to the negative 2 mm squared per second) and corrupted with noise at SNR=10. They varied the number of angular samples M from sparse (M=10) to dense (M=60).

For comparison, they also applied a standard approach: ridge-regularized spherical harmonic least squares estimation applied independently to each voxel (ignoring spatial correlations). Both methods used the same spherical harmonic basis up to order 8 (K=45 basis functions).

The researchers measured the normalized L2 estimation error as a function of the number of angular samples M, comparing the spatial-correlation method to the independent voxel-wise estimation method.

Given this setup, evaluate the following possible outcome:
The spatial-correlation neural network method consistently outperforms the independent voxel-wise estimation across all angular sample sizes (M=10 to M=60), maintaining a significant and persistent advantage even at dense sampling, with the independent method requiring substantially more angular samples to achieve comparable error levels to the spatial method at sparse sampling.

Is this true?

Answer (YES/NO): YES